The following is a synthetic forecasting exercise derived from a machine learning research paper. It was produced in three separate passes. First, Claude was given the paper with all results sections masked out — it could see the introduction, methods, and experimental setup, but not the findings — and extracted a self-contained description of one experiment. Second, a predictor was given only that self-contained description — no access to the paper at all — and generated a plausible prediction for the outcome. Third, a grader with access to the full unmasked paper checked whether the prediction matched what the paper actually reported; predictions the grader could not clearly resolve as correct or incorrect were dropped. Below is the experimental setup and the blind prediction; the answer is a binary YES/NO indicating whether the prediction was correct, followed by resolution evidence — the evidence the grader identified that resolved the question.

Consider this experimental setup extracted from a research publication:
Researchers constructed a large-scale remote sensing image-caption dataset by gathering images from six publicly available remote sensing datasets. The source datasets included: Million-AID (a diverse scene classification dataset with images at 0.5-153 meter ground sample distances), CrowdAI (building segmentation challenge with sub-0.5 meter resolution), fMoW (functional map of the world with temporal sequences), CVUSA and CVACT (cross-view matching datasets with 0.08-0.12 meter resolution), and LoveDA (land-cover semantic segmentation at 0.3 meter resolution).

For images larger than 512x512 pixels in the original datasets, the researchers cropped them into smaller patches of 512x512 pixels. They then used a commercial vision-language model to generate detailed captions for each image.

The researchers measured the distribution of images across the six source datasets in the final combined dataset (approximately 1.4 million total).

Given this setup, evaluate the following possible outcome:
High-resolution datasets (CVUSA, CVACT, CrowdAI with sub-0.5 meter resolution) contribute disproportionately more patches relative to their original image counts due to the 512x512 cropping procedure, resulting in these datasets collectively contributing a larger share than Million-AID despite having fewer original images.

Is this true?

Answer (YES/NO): NO